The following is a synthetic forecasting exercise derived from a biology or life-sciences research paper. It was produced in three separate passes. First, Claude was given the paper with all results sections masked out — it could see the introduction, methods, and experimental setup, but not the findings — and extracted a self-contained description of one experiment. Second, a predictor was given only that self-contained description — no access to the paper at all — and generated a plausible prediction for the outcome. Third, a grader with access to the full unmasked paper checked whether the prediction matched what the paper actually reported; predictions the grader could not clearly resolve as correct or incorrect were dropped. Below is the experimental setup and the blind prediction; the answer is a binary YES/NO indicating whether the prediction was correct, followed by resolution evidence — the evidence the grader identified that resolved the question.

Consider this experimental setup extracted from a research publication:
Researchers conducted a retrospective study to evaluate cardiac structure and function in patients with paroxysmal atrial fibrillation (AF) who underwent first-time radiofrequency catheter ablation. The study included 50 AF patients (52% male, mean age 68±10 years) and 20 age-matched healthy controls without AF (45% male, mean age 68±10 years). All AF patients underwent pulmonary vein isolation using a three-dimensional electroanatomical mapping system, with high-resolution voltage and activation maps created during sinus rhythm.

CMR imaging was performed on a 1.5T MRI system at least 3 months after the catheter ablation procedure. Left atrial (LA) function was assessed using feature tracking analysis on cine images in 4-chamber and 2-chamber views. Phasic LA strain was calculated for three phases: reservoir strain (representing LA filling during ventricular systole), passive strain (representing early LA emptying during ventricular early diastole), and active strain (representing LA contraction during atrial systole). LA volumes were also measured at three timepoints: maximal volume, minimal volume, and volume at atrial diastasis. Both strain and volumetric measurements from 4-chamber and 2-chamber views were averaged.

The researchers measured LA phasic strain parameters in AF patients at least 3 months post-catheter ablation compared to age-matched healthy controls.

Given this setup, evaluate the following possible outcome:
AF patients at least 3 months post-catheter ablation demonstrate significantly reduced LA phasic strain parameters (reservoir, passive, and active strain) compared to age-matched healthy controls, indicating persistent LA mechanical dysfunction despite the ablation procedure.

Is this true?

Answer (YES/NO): YES